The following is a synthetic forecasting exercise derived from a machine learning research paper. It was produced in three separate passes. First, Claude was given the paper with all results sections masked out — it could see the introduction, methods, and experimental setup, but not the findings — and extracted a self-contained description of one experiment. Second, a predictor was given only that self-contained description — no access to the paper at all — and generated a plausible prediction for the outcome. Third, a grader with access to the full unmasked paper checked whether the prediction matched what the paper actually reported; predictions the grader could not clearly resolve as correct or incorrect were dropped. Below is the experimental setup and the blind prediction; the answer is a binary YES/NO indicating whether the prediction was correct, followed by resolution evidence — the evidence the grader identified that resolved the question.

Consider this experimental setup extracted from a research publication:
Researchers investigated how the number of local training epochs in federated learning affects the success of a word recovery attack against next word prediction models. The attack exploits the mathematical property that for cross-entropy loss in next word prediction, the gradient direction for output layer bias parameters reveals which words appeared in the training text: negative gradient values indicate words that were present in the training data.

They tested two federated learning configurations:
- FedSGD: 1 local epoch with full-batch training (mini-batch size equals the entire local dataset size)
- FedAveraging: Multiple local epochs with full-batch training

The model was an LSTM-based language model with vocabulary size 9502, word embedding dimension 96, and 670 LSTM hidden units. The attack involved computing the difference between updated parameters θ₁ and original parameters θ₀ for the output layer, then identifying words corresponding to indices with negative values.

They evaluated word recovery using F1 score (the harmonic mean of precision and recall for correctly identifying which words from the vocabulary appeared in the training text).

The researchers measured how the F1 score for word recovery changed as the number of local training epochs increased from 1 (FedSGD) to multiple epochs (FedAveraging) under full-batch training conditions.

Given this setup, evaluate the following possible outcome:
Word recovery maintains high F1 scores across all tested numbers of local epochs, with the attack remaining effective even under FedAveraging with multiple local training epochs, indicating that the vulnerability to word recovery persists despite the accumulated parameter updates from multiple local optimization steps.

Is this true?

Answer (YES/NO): YES